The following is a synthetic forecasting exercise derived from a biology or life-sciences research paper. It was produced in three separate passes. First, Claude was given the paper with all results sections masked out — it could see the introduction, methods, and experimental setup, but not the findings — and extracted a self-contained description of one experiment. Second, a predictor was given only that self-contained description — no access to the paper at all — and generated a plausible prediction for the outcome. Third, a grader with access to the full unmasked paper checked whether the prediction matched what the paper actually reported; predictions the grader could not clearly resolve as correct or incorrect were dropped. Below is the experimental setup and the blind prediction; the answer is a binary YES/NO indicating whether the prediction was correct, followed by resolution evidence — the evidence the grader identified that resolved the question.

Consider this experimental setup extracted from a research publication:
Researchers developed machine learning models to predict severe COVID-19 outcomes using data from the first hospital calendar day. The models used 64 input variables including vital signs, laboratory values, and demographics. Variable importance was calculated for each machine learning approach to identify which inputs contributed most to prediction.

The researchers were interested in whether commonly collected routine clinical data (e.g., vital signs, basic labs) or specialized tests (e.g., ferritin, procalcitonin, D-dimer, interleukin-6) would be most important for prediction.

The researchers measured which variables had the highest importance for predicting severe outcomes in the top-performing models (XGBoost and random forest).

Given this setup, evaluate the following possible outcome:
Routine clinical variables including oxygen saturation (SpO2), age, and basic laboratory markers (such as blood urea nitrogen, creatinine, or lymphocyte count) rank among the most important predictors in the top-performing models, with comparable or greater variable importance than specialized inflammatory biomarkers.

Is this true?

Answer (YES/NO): YES